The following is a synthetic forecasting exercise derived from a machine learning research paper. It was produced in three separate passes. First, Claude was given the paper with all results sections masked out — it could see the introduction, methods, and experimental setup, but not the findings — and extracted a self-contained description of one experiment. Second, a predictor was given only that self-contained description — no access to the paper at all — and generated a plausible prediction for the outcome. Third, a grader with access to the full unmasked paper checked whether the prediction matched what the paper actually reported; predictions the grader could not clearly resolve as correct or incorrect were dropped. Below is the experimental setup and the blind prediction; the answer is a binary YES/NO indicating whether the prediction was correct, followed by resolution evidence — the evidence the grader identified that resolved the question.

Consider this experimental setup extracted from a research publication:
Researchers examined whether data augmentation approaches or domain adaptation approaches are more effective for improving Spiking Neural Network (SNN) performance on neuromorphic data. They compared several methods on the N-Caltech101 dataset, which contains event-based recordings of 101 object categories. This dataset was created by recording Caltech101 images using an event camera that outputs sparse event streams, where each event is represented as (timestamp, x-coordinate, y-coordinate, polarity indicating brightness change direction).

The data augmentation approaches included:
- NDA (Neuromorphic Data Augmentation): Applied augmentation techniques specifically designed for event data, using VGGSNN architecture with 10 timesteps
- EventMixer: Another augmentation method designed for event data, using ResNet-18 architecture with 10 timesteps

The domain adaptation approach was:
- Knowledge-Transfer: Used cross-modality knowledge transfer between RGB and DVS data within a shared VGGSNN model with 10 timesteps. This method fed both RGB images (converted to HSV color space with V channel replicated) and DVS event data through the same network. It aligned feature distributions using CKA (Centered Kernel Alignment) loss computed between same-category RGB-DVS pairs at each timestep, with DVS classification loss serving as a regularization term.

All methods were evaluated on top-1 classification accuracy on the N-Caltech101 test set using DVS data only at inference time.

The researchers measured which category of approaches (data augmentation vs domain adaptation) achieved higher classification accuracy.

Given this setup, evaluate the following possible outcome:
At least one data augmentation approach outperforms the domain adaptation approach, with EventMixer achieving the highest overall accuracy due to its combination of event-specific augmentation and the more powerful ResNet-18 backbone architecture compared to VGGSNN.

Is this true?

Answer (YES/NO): NO